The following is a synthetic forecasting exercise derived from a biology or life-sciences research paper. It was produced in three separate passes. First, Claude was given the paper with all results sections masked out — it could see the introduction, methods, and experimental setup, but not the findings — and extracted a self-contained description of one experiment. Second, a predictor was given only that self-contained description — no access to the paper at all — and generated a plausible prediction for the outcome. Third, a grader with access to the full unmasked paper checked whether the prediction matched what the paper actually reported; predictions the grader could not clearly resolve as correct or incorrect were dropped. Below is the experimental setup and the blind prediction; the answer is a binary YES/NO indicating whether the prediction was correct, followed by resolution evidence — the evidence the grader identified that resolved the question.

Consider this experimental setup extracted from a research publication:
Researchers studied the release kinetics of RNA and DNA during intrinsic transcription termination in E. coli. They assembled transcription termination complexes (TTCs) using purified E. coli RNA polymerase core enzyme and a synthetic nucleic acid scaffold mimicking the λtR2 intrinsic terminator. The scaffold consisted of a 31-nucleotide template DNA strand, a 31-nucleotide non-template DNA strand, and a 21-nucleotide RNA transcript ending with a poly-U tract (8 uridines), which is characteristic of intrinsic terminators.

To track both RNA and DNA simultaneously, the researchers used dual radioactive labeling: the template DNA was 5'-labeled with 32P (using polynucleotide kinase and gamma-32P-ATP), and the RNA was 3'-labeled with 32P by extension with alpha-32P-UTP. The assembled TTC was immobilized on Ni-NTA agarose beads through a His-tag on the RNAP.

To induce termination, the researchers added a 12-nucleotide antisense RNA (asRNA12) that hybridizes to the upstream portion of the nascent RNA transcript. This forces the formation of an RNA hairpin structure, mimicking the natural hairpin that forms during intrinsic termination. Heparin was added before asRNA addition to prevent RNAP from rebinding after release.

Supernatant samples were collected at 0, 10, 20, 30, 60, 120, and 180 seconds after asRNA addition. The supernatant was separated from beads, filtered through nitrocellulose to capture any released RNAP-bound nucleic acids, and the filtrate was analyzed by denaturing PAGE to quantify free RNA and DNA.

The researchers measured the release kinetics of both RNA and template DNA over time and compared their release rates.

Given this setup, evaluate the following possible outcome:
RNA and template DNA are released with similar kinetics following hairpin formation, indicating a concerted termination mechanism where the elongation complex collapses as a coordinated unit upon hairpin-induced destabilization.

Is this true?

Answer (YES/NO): NO